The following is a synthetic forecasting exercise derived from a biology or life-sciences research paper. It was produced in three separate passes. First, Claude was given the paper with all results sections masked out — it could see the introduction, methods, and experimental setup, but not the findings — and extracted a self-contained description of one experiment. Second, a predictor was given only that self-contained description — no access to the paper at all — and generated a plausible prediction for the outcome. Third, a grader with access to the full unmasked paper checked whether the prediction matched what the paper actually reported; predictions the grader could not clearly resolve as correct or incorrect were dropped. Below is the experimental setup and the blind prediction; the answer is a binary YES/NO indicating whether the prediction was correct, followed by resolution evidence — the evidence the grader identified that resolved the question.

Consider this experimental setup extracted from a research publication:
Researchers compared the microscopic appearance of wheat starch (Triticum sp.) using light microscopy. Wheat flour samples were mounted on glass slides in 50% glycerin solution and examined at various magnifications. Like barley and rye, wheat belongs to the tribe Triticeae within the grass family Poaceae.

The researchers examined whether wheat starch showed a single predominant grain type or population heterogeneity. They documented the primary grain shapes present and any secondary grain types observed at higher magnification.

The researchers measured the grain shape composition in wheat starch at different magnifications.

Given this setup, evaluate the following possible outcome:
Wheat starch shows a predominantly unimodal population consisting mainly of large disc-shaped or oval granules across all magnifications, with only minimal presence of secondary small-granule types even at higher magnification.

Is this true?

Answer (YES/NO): NO